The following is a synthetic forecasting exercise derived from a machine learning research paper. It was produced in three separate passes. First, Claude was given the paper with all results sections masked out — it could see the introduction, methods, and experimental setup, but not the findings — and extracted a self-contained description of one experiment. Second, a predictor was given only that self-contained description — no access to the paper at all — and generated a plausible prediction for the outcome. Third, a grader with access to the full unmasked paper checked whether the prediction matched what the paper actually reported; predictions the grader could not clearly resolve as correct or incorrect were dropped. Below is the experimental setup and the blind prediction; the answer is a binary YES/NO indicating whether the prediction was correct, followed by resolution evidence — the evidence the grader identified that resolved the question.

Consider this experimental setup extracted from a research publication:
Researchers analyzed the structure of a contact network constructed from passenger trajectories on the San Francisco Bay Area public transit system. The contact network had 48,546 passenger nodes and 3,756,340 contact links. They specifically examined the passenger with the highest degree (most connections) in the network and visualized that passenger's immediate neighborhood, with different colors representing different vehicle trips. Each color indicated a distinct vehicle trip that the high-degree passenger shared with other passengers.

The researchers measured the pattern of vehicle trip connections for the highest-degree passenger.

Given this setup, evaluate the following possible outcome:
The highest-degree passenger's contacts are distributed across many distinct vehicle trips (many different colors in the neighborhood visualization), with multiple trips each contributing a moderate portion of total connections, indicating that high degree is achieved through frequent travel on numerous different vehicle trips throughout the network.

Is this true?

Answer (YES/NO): YES